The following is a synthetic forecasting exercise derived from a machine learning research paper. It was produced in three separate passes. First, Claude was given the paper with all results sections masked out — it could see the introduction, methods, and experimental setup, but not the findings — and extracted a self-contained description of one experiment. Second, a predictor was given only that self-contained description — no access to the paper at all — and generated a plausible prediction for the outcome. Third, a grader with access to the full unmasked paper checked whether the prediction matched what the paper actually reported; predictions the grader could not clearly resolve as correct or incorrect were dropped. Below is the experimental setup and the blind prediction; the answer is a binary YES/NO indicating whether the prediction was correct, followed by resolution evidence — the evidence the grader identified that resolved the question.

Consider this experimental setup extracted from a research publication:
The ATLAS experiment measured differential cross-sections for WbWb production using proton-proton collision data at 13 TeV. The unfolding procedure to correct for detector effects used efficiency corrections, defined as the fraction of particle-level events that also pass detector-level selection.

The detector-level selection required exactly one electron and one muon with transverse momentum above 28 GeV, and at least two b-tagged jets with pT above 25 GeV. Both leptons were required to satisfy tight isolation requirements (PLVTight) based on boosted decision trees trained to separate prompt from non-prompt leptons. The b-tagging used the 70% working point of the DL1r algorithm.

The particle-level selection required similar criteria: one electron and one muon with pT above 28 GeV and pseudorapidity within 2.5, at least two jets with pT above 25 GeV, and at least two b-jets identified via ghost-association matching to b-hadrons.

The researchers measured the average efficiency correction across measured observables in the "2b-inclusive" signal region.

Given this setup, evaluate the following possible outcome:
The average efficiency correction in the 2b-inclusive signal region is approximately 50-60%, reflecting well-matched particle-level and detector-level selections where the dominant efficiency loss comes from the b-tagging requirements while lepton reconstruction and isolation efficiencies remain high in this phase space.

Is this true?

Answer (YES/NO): NO